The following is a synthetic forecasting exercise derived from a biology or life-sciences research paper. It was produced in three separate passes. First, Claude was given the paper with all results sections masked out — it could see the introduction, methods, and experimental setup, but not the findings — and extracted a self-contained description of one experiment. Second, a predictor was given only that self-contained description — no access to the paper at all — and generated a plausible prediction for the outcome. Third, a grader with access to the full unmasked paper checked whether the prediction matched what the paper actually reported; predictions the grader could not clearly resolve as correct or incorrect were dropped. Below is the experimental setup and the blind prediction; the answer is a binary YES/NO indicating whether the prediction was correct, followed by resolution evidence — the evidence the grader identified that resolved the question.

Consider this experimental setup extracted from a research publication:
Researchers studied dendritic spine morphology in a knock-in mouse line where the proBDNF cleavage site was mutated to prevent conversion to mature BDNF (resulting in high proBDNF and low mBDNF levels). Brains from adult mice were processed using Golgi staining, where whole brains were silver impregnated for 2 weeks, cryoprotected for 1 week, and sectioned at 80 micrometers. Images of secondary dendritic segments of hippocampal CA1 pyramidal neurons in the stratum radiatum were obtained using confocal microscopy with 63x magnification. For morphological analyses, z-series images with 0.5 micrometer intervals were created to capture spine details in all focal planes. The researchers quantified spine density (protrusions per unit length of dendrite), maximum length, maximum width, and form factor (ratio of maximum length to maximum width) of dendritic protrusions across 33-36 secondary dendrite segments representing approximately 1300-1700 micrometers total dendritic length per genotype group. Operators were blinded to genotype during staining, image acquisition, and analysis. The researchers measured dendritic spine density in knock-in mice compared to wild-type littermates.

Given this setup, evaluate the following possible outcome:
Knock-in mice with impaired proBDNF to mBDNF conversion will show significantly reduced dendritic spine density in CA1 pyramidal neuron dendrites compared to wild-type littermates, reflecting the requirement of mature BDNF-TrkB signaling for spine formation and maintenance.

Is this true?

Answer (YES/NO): NO